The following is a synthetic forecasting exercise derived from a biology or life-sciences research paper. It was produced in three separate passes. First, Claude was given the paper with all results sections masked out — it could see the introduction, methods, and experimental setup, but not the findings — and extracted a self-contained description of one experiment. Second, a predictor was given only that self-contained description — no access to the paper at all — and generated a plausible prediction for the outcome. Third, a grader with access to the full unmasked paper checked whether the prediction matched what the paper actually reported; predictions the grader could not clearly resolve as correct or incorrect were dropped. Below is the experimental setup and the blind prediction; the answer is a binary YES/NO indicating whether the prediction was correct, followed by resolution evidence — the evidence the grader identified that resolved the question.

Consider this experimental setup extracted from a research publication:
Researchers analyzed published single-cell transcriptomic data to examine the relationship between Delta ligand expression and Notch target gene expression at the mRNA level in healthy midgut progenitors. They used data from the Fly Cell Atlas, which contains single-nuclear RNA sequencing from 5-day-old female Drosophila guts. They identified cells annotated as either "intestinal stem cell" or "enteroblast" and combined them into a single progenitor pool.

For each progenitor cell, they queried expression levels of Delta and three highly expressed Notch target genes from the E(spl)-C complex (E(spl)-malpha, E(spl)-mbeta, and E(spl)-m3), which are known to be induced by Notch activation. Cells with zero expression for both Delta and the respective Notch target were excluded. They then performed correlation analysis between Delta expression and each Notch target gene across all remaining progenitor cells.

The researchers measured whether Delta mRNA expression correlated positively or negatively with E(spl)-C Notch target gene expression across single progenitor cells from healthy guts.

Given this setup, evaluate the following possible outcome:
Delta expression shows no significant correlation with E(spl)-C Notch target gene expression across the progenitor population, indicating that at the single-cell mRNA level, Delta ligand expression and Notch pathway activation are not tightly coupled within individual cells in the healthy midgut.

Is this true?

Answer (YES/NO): NO